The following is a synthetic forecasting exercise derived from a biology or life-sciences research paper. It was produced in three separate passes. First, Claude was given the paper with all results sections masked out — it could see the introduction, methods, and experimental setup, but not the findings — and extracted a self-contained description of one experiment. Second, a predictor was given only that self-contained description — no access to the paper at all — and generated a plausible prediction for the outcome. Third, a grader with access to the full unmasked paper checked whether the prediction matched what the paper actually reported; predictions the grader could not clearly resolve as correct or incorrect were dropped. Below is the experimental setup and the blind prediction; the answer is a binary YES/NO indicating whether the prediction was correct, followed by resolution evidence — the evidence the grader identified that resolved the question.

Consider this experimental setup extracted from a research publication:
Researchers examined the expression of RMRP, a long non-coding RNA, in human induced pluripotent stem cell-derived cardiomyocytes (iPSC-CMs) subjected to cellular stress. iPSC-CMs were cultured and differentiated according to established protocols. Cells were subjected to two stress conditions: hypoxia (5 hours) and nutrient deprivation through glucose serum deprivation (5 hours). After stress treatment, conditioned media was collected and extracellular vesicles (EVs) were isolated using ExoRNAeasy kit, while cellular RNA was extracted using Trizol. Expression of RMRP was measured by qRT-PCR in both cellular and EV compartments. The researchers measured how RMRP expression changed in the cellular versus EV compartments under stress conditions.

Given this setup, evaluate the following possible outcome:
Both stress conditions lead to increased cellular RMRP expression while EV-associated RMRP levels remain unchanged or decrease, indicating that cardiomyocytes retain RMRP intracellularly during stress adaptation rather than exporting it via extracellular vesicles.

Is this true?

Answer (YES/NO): NO